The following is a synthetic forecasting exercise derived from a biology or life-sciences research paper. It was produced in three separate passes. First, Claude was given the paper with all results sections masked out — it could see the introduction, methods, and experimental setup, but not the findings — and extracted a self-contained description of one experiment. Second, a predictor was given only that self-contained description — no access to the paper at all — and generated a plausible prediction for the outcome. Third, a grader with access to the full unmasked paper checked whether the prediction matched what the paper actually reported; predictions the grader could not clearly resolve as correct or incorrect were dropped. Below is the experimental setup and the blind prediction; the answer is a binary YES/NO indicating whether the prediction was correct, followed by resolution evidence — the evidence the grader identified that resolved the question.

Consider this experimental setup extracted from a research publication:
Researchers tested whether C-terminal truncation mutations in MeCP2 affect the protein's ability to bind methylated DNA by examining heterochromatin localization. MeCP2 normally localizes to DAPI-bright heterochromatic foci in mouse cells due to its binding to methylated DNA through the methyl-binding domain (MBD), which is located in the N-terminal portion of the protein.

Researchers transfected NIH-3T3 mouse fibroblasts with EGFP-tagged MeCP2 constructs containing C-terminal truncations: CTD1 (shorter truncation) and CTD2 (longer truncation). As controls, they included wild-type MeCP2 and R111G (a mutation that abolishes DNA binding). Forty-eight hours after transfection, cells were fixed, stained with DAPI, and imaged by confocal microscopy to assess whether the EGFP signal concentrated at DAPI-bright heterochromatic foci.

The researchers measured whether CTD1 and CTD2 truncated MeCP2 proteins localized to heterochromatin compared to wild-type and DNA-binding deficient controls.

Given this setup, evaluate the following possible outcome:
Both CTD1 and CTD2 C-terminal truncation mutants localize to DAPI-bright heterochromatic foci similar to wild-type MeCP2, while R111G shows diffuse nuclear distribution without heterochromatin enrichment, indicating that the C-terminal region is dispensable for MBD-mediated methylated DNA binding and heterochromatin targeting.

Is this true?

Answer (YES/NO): YES